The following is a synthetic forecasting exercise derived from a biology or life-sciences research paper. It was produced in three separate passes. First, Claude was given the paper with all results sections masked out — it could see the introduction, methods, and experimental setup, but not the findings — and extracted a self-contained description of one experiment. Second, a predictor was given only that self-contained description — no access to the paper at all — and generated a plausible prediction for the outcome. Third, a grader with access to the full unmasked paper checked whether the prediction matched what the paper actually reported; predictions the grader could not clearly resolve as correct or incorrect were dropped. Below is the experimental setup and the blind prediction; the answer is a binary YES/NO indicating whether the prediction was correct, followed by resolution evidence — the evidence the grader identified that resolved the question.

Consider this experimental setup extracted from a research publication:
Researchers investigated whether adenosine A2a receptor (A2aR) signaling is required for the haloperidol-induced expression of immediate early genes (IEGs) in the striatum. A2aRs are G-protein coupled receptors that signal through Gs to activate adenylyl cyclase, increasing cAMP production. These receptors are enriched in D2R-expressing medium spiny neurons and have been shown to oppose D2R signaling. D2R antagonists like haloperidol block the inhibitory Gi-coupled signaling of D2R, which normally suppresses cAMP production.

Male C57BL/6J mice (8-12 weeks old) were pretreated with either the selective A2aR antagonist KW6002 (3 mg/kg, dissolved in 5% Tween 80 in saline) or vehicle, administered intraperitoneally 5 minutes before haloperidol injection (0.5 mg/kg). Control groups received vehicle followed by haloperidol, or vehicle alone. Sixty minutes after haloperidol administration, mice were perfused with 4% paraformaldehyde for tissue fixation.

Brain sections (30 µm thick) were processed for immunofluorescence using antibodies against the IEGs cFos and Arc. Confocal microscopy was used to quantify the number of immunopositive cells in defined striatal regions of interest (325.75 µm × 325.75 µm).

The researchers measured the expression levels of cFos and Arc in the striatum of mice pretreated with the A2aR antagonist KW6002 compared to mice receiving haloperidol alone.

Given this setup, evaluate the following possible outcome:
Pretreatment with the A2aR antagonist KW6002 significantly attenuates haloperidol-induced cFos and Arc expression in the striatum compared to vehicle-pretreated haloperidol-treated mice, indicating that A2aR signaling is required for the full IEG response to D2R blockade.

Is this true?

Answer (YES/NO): YES